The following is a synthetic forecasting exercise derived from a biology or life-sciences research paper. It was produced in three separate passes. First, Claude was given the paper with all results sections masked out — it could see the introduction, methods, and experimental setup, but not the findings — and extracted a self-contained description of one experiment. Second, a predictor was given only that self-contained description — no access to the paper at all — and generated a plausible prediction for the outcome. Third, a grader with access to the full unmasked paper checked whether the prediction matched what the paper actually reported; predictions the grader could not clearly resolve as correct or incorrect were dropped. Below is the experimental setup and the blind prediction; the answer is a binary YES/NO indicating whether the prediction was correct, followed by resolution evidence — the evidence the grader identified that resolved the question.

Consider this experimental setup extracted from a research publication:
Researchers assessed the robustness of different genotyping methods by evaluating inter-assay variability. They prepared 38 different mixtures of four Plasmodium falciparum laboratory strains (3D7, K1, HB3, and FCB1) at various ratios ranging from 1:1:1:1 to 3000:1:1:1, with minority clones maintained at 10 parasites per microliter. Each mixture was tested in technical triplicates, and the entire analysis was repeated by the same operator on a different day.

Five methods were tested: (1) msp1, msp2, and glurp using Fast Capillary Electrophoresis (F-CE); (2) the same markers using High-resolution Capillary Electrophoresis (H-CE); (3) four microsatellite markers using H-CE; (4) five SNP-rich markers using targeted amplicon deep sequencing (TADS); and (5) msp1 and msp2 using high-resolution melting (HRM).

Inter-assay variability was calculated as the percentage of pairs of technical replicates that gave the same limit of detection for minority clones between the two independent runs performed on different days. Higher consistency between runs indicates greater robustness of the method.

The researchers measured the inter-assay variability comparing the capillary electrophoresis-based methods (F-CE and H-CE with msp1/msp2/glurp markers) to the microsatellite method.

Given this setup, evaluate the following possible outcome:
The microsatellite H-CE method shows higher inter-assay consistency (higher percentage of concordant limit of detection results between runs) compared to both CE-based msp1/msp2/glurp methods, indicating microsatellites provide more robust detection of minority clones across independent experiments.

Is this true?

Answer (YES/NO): NO